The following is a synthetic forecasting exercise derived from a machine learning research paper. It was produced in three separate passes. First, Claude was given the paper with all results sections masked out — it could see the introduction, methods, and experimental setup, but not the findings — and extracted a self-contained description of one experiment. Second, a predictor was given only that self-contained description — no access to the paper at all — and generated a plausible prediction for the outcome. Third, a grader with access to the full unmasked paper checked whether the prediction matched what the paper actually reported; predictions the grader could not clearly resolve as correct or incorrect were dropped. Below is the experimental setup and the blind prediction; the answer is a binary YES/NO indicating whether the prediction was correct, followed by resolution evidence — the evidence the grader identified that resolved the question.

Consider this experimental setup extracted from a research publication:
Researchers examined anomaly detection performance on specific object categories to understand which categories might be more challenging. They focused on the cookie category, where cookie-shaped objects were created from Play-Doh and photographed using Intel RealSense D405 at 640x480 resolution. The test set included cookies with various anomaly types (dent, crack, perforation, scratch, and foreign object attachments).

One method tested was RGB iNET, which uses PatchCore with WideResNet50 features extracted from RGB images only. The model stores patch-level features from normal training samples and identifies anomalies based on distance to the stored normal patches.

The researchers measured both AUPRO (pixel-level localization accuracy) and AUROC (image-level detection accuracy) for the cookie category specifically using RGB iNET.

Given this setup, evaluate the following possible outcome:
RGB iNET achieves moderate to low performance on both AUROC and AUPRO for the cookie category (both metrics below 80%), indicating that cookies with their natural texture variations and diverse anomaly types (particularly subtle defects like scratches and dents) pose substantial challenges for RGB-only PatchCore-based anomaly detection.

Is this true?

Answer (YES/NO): YES